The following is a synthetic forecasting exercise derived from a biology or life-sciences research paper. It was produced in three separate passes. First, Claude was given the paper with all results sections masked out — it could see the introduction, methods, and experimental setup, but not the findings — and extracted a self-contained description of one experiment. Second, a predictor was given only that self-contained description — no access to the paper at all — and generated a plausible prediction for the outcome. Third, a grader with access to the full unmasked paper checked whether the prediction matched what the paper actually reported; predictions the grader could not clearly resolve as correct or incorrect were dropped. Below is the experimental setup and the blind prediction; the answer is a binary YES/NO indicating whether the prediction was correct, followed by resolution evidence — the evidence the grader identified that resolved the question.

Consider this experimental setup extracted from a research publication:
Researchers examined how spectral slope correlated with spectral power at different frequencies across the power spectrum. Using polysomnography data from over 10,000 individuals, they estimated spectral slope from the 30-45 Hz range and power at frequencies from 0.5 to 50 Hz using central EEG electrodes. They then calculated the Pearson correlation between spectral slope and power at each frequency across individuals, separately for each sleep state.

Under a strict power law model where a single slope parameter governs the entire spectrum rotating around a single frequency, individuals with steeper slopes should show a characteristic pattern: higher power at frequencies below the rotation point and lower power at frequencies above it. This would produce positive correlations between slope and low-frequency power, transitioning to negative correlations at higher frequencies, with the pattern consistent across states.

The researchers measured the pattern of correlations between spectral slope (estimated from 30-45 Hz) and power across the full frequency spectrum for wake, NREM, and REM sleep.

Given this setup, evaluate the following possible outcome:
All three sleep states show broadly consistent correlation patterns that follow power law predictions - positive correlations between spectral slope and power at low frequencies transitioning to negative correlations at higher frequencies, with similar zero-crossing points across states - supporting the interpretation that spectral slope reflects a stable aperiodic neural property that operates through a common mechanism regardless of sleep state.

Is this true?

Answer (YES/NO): NO